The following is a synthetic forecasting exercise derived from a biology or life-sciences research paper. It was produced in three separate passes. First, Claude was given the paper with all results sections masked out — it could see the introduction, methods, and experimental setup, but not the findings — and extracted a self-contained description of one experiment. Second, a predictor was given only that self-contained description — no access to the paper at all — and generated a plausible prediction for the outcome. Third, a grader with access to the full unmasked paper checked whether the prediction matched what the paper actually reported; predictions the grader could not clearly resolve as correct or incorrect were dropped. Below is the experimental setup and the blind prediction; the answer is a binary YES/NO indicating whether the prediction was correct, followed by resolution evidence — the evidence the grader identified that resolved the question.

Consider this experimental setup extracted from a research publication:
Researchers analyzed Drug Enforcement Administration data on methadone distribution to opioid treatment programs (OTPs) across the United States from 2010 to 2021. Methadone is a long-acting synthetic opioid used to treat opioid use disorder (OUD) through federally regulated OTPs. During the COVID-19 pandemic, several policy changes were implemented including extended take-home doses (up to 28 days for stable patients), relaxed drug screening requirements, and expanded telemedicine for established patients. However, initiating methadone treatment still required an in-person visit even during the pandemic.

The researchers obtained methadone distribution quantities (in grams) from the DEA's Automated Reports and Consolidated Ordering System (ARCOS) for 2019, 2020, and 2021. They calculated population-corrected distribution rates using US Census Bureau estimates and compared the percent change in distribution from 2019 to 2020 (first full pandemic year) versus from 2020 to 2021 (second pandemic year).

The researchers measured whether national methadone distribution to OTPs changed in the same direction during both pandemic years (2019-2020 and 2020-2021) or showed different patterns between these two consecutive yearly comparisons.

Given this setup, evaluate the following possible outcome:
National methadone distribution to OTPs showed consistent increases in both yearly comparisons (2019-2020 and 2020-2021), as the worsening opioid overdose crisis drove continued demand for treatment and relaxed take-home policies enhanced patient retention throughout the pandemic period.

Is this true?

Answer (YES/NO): NO